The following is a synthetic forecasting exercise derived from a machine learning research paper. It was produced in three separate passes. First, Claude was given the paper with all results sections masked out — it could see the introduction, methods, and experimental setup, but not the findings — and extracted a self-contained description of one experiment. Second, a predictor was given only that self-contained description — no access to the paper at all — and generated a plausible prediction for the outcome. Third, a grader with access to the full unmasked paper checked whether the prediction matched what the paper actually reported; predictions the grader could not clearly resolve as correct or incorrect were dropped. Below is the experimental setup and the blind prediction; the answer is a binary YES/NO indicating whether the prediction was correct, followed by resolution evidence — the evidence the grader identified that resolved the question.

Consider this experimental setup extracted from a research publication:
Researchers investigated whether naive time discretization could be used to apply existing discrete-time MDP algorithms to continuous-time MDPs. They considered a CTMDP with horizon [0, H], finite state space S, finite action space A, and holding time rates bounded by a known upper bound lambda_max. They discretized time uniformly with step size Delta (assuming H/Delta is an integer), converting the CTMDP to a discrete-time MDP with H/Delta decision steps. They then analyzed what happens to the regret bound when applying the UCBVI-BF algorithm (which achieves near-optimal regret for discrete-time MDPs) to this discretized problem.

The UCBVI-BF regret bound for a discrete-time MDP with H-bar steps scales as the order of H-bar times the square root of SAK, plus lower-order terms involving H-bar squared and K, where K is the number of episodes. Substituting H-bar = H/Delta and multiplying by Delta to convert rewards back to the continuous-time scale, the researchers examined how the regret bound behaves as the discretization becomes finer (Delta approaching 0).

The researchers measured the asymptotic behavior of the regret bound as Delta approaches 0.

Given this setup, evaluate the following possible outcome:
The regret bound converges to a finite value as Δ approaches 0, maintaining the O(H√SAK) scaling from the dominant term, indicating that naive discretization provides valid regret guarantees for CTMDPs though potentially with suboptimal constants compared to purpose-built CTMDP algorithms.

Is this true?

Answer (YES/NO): NO